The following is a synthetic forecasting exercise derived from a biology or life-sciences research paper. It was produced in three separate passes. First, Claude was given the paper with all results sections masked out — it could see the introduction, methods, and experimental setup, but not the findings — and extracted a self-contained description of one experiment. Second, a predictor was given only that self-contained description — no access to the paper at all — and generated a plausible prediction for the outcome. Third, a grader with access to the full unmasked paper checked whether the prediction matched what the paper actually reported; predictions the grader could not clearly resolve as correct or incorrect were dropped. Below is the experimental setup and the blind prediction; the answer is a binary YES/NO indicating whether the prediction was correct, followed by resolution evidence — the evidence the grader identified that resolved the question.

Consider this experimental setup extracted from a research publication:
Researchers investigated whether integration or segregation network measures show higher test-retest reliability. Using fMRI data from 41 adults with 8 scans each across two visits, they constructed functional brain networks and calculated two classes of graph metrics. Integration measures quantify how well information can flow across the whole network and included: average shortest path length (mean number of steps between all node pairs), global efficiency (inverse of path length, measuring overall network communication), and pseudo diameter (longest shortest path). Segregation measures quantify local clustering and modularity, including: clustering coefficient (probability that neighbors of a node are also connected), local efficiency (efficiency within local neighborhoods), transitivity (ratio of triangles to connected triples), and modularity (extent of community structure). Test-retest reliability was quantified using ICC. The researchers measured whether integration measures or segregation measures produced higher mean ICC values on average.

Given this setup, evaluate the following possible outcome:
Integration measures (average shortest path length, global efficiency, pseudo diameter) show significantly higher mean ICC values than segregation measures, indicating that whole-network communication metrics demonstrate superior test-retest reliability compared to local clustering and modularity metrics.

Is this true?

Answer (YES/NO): YES